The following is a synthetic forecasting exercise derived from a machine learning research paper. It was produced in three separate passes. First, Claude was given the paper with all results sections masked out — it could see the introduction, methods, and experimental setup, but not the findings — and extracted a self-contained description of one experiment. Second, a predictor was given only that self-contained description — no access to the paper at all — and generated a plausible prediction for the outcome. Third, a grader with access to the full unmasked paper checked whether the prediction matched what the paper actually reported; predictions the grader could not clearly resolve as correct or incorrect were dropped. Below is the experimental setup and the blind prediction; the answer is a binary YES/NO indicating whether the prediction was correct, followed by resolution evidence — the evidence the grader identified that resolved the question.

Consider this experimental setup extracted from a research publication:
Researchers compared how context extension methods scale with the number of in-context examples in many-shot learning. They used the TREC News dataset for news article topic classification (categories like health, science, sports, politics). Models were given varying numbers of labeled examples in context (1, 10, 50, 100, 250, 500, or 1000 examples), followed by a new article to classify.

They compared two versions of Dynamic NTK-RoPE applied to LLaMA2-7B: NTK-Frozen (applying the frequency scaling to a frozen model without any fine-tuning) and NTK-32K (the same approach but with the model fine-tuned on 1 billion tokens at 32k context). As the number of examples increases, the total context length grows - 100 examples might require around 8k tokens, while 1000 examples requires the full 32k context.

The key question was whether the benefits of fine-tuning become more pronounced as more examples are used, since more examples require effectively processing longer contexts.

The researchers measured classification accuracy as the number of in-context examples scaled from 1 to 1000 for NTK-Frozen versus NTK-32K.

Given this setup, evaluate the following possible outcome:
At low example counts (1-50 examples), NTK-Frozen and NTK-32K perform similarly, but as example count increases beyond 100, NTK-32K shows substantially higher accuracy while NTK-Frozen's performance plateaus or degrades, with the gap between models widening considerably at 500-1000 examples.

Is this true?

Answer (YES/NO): NO